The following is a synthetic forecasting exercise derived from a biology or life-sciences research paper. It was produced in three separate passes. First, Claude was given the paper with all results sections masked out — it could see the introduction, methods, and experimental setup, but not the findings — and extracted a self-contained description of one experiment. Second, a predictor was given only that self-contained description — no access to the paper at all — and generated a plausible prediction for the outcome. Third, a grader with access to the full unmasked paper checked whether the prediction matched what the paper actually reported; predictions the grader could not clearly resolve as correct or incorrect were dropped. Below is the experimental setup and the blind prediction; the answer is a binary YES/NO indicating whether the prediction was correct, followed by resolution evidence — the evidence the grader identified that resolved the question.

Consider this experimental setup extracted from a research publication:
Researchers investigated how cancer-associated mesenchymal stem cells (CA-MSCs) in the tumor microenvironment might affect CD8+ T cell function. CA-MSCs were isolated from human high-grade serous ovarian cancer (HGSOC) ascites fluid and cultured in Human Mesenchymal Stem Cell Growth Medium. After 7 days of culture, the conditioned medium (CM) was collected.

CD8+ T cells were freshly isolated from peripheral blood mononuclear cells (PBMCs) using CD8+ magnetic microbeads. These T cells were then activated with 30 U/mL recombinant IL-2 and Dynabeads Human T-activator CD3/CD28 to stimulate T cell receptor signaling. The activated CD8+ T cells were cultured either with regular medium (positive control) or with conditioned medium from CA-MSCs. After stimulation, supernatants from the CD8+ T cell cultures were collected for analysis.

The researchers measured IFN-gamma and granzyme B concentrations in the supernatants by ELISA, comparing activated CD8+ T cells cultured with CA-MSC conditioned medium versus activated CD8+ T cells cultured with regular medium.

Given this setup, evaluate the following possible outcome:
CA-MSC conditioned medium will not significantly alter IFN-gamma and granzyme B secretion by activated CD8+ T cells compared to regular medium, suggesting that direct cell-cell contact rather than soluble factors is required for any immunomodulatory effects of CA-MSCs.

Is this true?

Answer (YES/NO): NO